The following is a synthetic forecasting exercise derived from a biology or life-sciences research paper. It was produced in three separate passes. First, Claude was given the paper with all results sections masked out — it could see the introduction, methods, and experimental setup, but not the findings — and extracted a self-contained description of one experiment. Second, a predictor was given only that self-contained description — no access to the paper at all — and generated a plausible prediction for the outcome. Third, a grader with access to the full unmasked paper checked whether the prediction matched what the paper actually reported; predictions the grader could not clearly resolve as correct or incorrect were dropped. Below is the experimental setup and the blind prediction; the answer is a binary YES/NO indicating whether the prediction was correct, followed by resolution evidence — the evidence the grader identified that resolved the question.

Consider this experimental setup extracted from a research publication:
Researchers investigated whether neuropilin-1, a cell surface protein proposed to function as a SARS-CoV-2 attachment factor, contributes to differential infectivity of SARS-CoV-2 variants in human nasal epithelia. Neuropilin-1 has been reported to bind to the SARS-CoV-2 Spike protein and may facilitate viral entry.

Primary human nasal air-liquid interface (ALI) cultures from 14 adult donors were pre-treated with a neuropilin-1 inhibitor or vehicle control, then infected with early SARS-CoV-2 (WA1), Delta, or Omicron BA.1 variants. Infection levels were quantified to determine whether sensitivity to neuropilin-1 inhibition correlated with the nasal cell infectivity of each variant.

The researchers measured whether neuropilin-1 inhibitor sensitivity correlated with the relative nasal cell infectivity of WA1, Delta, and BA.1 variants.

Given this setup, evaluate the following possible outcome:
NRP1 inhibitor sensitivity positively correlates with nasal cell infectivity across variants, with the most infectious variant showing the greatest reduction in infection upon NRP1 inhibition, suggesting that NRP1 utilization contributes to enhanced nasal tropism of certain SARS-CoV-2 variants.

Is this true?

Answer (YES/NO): NO